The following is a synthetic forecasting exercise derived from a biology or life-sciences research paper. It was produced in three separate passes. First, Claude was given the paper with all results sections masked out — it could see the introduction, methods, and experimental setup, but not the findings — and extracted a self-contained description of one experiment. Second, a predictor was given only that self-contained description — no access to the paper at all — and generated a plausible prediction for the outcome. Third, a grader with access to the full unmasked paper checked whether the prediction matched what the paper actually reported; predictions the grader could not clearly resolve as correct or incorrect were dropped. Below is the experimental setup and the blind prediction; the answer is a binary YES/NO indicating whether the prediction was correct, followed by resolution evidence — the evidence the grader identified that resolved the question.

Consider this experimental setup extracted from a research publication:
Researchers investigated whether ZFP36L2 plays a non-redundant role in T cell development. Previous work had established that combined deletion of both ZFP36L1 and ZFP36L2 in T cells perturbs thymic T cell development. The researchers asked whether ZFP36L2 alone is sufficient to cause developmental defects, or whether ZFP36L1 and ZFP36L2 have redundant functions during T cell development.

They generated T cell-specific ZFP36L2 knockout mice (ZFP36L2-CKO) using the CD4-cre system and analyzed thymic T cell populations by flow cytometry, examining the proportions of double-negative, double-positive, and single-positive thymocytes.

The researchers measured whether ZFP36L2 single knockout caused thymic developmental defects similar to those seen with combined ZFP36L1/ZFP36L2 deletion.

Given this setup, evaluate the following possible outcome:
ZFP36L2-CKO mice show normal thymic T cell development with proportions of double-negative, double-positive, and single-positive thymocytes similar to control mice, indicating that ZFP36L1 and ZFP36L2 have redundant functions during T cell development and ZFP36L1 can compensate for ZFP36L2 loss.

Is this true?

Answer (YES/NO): YES